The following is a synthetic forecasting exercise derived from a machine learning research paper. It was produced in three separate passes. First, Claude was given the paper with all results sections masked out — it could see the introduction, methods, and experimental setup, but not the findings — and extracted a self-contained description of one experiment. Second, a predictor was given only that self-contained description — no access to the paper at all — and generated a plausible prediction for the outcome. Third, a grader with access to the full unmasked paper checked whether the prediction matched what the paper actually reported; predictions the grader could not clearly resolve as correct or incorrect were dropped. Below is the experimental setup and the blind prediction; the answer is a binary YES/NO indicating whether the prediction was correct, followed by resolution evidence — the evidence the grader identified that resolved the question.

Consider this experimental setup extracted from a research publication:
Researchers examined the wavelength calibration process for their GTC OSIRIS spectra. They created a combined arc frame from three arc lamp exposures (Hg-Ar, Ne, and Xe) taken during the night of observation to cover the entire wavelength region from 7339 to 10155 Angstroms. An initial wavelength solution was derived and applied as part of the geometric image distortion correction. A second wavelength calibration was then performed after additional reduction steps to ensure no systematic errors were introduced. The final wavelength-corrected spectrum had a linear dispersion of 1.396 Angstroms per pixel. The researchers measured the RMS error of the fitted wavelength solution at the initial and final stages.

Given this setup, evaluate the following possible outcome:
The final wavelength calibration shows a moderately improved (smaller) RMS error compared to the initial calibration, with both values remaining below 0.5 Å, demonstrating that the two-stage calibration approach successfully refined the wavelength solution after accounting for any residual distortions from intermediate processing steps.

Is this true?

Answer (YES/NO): NO